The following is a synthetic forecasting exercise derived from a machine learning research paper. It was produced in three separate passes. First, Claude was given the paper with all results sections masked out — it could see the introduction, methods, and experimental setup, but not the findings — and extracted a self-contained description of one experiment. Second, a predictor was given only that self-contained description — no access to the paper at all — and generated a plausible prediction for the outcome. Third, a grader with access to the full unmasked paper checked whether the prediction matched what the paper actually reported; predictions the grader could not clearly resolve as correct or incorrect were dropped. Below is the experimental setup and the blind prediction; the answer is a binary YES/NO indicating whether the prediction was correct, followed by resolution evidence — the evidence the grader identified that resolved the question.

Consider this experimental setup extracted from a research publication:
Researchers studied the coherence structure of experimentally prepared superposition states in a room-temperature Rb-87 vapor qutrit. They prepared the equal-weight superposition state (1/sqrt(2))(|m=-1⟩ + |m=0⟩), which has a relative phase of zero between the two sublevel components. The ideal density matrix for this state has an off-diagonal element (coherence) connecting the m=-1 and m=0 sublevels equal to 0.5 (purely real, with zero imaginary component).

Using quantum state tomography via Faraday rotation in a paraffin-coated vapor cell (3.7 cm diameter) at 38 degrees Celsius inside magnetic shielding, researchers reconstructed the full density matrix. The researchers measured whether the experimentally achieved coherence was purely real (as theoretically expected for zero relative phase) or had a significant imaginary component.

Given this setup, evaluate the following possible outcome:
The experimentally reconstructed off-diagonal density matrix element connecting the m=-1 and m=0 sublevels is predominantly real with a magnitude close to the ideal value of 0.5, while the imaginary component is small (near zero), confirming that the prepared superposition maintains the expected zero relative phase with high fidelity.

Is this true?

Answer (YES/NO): YES